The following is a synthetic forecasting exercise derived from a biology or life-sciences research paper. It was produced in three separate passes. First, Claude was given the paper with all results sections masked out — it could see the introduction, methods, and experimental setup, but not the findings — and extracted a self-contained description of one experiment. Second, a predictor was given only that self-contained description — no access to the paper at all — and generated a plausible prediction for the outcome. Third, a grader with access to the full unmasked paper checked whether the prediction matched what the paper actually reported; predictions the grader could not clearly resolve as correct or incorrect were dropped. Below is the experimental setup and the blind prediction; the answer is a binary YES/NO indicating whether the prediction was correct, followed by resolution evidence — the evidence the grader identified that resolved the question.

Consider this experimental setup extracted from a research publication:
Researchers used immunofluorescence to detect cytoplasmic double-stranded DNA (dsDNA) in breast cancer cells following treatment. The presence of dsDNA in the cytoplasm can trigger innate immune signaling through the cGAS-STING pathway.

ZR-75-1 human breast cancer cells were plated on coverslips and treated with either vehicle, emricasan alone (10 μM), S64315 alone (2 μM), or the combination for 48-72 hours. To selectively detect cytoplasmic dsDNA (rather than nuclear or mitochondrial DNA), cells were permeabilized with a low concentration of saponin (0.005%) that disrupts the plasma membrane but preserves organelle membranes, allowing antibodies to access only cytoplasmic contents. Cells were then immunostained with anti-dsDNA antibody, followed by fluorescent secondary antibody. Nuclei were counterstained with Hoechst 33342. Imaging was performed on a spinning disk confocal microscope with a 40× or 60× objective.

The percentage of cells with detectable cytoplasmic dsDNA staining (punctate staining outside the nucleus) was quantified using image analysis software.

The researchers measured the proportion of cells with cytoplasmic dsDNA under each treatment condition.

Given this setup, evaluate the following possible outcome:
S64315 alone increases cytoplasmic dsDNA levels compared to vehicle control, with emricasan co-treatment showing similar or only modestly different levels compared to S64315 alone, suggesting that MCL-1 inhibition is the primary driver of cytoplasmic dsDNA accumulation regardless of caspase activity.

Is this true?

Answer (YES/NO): YES